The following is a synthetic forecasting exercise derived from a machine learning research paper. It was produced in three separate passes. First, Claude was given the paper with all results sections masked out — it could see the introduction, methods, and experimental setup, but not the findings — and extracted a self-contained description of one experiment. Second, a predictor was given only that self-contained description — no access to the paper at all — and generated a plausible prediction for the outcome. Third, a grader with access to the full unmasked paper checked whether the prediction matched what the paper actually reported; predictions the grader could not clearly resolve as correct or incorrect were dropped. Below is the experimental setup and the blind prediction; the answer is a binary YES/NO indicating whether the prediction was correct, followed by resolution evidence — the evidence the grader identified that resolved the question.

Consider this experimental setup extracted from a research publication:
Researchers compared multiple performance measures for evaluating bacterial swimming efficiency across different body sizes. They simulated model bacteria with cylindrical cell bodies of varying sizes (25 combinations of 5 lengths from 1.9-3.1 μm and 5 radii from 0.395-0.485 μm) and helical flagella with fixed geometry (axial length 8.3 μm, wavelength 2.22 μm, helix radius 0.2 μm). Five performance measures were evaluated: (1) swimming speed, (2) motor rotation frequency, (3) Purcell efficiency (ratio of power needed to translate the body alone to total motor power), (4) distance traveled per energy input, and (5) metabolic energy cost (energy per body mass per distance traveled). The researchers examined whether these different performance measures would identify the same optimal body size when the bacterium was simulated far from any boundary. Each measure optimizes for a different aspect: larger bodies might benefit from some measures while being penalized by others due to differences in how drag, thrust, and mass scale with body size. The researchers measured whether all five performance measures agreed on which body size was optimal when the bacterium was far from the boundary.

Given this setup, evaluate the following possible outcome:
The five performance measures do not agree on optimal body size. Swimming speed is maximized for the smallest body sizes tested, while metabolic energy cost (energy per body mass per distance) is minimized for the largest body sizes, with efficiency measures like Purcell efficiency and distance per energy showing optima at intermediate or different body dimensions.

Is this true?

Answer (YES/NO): NO